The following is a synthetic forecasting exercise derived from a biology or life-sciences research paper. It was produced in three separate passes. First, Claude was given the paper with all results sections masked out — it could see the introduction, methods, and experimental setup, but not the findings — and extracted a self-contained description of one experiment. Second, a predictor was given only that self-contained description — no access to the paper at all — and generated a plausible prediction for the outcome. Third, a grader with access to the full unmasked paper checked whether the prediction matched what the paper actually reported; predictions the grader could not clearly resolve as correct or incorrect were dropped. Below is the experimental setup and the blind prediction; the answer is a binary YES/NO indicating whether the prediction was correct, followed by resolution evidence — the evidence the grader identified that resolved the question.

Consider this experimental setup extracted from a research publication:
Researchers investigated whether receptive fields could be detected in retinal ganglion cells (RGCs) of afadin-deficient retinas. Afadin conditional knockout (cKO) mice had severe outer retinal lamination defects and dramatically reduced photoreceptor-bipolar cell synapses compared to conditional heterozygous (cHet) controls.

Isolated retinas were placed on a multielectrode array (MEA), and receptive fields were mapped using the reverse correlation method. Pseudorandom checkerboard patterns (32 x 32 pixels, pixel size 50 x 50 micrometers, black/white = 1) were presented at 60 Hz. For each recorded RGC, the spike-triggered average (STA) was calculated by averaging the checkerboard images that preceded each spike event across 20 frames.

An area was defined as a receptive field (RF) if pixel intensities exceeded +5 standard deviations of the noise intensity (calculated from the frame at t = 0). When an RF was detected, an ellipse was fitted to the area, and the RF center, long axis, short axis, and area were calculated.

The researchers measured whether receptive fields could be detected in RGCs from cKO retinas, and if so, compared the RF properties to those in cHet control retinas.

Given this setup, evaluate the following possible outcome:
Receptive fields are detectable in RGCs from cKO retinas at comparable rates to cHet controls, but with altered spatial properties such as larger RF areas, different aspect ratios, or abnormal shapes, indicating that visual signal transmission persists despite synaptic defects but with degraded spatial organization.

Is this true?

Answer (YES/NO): NO